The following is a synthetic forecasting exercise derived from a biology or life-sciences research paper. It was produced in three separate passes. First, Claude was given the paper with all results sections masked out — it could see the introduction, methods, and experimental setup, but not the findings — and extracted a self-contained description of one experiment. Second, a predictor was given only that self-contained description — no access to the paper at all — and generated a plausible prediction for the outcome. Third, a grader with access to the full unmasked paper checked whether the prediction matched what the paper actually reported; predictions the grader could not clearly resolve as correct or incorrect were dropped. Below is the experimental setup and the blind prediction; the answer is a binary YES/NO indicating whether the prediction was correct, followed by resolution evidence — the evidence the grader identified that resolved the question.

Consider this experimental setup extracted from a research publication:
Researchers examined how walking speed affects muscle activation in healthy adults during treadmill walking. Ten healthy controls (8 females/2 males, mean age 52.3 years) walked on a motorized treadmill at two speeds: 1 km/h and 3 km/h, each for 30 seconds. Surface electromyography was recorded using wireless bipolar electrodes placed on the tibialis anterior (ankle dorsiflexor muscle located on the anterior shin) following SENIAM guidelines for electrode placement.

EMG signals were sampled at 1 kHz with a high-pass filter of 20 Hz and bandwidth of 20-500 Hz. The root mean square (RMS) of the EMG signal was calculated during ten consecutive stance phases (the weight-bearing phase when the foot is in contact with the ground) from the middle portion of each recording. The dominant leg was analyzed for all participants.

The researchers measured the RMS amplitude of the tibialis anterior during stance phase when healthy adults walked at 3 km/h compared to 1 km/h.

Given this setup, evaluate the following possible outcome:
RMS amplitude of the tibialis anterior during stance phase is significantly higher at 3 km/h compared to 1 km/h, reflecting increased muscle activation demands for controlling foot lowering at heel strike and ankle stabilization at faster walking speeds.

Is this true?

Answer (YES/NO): NO